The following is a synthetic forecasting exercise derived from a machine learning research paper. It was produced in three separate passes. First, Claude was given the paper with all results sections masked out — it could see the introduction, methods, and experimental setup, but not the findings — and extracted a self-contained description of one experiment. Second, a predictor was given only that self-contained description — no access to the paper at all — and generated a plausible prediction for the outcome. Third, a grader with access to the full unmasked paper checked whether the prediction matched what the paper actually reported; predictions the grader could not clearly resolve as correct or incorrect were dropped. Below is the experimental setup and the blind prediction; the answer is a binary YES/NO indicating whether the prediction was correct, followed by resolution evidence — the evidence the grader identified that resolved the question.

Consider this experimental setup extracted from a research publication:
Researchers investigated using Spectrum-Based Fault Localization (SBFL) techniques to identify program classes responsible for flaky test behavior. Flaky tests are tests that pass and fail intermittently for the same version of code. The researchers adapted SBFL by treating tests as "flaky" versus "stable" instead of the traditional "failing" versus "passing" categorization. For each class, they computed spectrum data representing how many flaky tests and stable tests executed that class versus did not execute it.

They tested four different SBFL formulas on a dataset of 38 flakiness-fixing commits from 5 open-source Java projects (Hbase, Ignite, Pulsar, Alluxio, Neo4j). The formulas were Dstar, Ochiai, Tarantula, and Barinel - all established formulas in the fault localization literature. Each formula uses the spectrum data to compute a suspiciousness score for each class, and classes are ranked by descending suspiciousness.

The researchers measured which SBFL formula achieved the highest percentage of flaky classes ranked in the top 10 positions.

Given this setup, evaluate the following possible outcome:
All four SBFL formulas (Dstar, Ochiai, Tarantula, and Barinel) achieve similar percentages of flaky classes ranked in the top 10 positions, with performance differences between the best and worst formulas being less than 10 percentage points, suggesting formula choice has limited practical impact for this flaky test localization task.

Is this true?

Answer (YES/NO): NO